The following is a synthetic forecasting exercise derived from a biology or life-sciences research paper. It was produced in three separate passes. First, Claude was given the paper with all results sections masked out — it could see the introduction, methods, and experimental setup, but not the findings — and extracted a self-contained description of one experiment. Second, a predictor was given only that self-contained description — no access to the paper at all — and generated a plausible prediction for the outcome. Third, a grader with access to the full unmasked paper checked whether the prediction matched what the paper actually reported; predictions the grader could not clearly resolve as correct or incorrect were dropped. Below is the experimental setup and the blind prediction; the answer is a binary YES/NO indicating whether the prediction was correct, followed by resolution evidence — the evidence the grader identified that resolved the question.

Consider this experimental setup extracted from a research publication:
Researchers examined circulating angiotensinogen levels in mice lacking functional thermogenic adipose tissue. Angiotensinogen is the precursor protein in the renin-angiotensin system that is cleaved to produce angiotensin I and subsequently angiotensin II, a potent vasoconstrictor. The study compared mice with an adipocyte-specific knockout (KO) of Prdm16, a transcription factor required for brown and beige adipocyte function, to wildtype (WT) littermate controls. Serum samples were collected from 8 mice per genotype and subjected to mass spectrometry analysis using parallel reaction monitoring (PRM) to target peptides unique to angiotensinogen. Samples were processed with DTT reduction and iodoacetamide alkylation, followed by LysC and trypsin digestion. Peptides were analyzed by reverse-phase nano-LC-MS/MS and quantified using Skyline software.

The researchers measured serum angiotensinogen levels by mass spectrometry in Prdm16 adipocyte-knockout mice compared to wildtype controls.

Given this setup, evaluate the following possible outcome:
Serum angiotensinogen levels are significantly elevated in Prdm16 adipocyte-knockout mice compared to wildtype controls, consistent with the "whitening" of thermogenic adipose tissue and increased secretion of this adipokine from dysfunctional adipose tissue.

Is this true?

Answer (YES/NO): NO